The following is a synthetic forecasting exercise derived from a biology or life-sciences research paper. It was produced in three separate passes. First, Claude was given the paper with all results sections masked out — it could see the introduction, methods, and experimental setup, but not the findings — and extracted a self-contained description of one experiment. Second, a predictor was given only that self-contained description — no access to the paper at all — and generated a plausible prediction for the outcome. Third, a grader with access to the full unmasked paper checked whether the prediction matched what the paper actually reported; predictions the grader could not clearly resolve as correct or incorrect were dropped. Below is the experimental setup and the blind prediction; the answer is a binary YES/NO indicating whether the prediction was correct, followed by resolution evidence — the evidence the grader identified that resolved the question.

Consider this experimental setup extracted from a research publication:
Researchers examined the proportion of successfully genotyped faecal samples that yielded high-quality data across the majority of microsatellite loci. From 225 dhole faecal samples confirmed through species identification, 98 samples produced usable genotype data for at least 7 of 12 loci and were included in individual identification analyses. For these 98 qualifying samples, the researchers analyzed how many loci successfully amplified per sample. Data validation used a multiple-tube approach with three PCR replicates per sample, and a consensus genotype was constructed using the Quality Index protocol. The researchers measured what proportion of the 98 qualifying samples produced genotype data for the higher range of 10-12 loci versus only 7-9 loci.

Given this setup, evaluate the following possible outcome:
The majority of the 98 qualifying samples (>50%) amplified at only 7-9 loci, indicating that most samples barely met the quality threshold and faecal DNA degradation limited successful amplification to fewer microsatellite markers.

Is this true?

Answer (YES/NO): NO